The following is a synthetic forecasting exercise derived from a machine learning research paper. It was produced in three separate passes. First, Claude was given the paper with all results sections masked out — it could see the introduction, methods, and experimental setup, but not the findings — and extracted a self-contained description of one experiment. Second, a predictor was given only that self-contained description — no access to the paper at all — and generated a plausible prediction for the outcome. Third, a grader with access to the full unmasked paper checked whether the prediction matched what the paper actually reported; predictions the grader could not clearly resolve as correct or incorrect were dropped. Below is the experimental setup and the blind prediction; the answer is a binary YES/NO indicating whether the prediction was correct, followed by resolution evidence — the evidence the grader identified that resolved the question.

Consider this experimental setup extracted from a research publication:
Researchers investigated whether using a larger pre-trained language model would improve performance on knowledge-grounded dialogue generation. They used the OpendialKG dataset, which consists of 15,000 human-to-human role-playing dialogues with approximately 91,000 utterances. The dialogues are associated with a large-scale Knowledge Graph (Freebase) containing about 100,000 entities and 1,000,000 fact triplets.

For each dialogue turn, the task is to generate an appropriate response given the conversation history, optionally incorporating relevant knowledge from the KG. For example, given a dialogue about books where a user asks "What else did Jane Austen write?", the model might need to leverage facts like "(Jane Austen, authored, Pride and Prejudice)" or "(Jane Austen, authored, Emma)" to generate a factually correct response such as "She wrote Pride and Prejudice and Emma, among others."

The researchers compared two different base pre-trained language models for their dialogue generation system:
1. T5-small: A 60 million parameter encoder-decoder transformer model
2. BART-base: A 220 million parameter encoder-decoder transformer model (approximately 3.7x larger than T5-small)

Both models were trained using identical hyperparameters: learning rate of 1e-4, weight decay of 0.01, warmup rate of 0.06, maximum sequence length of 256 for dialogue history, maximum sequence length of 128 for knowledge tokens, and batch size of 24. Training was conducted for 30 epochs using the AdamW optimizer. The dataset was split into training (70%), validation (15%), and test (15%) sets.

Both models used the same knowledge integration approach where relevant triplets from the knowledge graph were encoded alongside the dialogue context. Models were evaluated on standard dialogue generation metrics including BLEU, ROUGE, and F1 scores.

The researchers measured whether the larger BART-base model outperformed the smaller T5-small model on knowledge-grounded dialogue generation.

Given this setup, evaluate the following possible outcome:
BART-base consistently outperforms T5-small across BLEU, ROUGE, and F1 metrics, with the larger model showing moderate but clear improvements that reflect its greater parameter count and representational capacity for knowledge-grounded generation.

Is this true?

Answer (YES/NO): NO